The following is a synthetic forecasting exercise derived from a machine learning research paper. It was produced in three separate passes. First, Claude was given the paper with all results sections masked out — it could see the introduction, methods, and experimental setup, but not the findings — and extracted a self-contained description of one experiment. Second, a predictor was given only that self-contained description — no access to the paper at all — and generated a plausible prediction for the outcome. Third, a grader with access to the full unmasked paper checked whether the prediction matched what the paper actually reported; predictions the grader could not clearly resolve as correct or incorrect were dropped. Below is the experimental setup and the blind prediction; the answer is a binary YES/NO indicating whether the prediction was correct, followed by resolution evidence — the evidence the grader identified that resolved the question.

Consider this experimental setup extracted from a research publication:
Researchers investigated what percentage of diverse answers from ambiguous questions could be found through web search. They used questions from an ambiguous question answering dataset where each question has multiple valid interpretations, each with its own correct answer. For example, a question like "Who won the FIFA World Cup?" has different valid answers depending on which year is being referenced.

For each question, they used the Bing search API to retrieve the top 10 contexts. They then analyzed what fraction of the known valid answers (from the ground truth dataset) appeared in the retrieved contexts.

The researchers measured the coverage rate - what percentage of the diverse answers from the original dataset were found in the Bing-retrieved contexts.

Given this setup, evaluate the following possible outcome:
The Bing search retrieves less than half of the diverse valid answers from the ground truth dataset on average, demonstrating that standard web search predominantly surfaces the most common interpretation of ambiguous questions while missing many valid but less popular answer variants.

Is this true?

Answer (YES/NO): YES